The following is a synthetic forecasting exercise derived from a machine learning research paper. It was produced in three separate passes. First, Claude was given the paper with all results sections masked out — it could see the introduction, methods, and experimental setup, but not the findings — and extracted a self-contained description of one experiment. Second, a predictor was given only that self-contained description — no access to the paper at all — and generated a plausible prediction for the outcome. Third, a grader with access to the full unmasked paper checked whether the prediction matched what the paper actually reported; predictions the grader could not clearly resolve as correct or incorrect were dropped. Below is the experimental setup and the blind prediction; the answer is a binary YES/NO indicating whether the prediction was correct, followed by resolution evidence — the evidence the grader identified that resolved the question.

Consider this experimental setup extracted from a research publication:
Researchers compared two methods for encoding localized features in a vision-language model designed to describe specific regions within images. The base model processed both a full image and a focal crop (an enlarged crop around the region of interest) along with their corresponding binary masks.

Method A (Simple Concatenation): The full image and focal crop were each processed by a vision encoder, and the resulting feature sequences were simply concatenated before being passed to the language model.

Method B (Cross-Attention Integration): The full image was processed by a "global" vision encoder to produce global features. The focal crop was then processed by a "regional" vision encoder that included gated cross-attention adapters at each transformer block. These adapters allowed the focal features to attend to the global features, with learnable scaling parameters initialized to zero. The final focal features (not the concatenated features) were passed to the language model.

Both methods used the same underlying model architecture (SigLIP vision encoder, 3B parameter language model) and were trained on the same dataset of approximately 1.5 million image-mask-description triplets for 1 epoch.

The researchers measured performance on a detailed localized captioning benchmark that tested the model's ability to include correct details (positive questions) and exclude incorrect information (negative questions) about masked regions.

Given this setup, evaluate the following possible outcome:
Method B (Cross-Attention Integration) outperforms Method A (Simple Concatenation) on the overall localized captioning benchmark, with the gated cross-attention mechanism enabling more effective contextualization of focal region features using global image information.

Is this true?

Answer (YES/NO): YES